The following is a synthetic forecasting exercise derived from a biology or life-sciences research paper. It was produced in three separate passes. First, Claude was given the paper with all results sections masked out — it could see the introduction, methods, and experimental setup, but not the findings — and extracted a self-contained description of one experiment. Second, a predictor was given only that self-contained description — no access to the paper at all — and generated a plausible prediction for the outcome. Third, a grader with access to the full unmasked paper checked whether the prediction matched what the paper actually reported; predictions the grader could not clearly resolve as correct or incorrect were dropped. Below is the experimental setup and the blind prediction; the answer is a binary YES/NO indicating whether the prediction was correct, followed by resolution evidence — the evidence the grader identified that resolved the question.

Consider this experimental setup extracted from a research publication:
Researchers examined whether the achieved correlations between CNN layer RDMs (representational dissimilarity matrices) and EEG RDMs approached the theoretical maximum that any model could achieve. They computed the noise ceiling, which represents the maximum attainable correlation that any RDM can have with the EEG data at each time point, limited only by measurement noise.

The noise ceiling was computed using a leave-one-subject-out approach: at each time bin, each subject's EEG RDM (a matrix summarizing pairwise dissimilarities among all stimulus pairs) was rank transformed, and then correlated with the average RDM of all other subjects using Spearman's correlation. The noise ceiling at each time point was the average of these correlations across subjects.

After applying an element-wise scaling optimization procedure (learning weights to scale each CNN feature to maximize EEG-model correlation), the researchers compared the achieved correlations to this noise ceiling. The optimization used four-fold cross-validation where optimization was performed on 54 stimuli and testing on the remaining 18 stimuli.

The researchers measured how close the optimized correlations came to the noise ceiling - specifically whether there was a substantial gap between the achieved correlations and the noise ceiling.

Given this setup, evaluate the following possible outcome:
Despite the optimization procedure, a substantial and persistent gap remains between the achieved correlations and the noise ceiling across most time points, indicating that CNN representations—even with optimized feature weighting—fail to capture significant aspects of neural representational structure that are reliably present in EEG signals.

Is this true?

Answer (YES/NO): YES